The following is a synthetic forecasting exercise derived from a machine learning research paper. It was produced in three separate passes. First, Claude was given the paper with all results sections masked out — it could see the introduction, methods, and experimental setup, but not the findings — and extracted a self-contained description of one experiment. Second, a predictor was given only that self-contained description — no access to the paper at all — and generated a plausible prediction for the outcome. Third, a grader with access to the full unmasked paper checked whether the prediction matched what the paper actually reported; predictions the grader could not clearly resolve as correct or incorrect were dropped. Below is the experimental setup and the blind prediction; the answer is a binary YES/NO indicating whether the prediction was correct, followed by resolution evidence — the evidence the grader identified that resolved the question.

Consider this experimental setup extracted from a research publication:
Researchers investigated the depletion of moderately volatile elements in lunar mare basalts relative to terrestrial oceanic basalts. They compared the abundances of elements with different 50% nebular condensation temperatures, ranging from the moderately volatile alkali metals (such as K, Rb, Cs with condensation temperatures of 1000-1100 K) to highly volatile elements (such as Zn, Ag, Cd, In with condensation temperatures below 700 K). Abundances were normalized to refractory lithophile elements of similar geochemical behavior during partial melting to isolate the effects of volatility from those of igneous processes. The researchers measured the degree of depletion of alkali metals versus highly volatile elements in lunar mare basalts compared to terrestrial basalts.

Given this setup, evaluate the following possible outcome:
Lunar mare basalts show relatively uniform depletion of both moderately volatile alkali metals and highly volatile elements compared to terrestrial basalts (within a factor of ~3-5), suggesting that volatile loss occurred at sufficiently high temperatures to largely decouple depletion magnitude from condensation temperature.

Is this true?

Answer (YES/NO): NO